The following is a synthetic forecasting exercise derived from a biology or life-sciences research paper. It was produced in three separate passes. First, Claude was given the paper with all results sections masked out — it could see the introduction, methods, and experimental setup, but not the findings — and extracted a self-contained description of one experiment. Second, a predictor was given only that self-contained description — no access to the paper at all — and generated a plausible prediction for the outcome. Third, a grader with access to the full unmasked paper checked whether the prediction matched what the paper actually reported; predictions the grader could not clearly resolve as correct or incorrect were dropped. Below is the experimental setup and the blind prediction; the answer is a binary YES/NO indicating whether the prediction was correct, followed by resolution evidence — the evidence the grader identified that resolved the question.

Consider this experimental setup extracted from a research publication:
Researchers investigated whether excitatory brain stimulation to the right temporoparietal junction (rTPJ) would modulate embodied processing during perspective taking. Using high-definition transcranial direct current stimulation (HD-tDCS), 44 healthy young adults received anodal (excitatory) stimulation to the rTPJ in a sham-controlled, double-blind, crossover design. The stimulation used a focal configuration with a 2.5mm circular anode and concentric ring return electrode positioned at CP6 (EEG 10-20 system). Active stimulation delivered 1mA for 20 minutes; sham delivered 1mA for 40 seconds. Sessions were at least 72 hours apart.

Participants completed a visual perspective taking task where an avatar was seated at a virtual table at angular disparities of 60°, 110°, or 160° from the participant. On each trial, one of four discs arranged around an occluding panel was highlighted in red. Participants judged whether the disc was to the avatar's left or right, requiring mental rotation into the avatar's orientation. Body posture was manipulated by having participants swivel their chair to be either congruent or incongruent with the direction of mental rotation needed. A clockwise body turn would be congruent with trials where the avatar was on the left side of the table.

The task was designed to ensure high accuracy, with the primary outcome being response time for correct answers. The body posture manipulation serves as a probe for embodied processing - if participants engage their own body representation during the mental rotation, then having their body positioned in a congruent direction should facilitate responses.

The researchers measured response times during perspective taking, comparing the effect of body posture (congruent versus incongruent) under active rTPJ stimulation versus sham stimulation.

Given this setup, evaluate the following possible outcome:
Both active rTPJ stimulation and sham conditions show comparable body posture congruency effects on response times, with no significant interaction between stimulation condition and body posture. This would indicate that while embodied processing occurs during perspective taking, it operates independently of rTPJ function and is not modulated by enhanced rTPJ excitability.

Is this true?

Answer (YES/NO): NO